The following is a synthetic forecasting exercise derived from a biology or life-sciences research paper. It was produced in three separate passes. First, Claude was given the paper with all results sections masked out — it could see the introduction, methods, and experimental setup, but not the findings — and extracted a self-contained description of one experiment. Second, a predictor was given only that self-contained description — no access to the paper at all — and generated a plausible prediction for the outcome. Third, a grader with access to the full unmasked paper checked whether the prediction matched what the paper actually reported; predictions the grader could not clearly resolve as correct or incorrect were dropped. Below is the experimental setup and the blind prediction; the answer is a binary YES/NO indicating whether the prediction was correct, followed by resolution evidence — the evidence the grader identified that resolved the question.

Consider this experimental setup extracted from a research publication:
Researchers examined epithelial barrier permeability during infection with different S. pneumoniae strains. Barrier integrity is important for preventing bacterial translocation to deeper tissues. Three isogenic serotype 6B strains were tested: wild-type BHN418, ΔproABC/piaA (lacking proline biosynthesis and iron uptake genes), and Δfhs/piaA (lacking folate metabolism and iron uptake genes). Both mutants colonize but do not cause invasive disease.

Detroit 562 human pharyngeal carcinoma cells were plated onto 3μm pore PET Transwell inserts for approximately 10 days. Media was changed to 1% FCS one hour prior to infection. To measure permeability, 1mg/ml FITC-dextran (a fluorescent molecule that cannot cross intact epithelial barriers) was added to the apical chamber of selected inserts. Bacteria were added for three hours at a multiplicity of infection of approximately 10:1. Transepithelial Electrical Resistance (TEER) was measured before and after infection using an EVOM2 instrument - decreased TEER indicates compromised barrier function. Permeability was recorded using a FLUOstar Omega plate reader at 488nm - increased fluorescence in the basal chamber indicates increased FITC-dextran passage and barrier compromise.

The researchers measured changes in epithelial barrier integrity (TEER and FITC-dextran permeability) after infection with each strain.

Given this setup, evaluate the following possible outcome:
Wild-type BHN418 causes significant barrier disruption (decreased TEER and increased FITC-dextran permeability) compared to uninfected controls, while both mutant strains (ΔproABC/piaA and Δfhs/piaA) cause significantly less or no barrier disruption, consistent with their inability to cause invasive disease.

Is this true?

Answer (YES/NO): NO